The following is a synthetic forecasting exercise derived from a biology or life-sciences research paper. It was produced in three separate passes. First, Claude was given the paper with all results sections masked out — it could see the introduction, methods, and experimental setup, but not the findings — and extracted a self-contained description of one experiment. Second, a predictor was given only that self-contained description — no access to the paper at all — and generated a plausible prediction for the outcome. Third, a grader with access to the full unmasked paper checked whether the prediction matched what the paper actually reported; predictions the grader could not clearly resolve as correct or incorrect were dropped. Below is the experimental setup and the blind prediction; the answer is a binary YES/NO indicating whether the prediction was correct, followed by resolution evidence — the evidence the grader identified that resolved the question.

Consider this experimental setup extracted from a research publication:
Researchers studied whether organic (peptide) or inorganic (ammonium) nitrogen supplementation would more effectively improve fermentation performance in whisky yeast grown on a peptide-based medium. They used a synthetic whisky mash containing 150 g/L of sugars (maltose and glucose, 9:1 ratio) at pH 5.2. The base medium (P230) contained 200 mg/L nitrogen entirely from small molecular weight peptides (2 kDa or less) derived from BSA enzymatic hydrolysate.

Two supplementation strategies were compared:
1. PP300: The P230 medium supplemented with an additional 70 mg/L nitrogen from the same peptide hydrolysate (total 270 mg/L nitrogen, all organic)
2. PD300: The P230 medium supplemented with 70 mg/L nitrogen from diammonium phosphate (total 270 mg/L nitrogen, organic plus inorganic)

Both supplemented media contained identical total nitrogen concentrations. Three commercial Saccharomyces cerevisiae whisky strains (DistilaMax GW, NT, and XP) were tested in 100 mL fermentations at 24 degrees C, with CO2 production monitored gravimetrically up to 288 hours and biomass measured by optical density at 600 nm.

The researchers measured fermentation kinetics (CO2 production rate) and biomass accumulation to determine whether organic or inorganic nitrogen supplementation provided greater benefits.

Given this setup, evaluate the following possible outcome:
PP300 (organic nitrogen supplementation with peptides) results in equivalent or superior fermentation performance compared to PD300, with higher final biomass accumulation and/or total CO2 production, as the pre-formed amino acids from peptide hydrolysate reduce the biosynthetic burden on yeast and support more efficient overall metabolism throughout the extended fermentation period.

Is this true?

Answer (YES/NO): YES